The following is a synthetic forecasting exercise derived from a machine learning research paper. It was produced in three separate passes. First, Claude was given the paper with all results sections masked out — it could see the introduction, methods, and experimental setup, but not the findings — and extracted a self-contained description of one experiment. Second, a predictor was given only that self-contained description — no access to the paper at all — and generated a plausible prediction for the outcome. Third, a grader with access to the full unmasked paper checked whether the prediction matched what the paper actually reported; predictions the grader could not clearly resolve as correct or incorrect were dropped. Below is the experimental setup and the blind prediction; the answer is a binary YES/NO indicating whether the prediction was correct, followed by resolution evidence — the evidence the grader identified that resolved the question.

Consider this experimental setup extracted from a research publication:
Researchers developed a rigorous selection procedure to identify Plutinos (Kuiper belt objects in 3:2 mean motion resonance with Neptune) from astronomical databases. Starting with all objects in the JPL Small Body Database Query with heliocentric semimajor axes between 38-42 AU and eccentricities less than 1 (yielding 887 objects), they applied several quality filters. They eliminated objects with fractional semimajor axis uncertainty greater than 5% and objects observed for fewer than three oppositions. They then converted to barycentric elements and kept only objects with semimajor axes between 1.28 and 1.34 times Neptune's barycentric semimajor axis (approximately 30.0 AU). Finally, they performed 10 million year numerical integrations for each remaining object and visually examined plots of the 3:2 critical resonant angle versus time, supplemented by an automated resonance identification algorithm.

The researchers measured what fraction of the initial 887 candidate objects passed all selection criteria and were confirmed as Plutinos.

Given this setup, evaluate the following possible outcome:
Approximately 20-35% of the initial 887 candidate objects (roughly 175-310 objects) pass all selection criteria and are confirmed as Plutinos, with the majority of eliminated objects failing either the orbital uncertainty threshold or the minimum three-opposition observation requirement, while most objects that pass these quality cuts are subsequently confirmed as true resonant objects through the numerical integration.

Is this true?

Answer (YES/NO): NO